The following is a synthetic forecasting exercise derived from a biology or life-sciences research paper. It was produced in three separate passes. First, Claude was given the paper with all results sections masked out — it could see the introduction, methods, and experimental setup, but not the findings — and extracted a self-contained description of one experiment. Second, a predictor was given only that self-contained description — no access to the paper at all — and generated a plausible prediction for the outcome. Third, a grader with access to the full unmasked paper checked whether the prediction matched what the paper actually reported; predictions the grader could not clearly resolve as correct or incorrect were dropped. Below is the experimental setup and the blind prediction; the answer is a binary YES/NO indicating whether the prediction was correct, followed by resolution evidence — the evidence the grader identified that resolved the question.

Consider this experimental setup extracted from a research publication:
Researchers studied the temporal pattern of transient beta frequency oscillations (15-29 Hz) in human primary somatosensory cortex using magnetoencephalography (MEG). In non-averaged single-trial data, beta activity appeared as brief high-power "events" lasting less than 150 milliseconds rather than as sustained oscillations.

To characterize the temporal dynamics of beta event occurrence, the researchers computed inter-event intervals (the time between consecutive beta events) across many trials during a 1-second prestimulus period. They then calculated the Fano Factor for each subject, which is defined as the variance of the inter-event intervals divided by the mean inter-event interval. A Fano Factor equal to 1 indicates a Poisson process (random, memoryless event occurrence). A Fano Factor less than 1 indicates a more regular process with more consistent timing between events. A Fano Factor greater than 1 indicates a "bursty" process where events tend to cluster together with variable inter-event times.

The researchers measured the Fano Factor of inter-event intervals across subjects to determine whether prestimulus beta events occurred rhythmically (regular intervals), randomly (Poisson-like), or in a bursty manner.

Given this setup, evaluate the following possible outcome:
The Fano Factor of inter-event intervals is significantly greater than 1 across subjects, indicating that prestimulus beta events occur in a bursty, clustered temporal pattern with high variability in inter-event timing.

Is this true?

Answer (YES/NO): NO